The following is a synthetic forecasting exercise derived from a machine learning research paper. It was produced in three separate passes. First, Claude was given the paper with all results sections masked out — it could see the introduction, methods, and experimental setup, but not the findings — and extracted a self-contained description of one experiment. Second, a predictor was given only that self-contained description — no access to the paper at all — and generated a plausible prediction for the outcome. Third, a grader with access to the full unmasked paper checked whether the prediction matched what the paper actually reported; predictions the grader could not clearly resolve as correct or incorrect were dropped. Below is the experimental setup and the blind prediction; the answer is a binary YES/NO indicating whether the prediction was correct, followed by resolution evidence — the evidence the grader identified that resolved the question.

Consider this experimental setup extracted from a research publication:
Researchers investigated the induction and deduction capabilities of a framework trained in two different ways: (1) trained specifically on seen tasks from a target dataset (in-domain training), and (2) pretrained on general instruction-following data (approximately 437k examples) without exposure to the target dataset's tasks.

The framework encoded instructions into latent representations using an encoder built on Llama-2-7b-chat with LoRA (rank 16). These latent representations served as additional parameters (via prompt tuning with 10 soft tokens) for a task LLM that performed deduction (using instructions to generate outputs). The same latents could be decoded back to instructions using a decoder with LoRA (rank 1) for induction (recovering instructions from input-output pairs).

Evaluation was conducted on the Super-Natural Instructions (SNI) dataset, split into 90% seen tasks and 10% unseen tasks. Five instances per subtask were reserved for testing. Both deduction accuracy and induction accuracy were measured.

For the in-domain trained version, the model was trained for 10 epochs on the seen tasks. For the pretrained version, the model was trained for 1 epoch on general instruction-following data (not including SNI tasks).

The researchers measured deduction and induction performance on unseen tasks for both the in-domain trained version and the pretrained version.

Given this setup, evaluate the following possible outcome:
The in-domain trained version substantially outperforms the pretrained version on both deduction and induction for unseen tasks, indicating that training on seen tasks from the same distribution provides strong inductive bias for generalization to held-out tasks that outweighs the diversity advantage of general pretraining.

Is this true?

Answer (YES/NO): NO